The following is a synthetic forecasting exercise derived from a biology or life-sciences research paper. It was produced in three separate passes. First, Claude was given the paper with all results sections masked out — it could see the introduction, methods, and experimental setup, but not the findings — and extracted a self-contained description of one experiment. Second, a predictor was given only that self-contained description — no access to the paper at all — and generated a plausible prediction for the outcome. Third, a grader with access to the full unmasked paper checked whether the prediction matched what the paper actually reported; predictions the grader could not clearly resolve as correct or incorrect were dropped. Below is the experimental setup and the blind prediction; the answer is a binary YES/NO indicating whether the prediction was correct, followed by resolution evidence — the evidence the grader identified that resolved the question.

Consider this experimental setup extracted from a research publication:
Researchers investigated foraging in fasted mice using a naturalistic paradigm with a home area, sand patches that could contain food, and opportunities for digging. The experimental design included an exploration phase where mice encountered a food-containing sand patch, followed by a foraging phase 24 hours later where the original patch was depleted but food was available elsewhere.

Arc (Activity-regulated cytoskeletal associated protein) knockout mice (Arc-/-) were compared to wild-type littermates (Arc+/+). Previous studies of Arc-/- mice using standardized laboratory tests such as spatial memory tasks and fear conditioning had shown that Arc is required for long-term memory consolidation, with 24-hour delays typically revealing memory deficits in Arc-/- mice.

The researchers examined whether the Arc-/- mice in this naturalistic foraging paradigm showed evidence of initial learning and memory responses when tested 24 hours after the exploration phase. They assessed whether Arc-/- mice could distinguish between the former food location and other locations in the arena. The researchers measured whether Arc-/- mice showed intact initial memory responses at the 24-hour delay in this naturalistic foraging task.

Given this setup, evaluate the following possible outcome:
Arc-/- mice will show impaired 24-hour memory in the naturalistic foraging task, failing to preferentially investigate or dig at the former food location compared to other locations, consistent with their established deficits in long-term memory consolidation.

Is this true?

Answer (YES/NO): NO